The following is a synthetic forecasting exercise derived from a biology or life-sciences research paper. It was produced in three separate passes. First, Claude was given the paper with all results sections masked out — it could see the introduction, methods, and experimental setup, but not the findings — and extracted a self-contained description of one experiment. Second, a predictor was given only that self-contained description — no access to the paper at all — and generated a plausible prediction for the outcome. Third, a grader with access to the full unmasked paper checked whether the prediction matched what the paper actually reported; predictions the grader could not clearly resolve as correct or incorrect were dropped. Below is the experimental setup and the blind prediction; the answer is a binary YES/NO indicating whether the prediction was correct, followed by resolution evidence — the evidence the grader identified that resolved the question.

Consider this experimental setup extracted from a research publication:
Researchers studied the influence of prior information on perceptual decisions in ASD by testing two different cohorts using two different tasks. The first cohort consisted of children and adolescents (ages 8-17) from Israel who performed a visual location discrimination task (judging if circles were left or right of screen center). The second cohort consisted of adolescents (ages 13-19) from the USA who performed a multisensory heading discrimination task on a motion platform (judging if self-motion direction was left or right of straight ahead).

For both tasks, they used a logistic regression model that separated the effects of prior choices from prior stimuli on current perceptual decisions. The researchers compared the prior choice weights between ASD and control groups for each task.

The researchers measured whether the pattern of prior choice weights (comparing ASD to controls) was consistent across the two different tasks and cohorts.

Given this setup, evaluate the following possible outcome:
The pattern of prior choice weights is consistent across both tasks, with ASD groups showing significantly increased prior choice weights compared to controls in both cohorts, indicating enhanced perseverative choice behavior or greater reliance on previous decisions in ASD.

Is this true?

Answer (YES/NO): YES